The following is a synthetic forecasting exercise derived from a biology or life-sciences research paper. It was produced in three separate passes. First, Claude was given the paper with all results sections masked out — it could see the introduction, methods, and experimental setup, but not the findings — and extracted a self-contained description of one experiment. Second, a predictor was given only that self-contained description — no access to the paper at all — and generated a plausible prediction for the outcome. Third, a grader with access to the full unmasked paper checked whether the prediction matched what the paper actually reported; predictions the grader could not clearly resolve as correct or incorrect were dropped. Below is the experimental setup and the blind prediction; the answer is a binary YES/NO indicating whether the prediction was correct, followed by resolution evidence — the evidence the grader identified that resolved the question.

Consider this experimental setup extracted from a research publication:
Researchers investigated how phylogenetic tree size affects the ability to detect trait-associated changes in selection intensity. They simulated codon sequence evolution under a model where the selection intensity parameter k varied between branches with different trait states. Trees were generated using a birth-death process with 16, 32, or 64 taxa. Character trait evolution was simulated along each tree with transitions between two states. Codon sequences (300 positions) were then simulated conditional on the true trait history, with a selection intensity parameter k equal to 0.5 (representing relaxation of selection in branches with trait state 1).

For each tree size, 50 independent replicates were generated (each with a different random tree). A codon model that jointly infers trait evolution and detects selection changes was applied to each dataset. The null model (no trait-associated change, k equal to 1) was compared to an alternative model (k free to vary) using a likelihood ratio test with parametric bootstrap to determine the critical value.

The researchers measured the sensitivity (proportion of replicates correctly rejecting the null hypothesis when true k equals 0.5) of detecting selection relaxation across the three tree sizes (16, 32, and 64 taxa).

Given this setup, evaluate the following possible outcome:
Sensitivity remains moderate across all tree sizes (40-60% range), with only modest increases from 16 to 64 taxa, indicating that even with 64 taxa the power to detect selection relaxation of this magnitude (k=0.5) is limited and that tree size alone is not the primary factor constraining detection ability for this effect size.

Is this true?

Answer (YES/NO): NO